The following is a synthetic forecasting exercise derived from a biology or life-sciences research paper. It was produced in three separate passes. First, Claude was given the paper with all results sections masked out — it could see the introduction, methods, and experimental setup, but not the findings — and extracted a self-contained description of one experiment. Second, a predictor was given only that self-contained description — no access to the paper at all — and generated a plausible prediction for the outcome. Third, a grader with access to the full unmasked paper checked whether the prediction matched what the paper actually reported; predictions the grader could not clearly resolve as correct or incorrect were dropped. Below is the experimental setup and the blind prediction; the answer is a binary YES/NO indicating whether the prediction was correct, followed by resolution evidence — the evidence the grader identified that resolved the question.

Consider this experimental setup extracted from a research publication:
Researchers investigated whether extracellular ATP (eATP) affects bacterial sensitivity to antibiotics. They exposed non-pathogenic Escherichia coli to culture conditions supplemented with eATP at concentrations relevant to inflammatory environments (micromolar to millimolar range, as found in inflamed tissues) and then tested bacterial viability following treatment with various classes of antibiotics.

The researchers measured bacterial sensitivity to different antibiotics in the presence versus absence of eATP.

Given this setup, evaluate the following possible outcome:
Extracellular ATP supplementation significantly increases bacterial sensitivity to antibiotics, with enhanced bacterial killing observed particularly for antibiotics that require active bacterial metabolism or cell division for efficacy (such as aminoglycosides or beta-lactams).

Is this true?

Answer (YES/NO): NO